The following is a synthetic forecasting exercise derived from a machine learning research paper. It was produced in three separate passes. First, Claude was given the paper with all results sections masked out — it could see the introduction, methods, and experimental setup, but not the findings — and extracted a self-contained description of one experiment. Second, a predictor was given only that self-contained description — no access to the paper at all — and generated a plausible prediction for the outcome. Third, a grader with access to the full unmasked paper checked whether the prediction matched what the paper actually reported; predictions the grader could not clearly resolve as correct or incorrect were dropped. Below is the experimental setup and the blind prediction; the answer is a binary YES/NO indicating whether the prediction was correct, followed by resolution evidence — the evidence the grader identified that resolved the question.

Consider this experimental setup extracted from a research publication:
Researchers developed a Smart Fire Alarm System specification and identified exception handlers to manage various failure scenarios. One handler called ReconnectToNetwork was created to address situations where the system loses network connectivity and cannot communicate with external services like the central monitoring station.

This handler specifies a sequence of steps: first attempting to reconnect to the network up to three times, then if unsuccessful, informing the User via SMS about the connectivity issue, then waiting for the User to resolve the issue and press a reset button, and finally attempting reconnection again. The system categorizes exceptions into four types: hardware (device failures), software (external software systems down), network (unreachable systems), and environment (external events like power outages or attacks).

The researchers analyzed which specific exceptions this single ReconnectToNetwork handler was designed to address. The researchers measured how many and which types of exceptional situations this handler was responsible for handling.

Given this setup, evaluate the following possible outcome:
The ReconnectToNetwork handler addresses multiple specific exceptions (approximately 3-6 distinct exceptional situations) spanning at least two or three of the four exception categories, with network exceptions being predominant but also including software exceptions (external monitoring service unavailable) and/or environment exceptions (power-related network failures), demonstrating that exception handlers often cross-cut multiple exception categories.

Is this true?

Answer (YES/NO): YES